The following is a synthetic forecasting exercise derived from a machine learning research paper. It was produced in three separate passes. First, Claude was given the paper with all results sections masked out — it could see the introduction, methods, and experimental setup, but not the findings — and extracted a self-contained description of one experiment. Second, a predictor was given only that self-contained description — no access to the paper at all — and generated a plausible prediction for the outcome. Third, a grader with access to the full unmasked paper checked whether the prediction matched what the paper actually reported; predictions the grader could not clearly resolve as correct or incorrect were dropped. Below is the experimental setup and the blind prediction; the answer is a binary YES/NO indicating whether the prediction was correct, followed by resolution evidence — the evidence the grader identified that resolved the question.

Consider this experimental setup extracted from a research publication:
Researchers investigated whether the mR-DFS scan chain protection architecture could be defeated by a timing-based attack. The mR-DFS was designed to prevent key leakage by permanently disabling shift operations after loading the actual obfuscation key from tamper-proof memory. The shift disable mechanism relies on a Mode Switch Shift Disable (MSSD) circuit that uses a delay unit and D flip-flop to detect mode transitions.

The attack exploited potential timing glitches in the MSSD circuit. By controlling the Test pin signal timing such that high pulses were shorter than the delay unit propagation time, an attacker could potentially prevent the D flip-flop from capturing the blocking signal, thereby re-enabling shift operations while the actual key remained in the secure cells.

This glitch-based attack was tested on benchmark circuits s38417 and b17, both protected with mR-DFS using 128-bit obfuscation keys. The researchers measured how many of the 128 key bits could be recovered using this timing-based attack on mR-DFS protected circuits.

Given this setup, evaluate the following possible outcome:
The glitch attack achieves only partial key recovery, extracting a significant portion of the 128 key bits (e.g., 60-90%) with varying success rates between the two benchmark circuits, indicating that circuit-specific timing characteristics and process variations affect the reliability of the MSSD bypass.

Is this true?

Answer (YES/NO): NO